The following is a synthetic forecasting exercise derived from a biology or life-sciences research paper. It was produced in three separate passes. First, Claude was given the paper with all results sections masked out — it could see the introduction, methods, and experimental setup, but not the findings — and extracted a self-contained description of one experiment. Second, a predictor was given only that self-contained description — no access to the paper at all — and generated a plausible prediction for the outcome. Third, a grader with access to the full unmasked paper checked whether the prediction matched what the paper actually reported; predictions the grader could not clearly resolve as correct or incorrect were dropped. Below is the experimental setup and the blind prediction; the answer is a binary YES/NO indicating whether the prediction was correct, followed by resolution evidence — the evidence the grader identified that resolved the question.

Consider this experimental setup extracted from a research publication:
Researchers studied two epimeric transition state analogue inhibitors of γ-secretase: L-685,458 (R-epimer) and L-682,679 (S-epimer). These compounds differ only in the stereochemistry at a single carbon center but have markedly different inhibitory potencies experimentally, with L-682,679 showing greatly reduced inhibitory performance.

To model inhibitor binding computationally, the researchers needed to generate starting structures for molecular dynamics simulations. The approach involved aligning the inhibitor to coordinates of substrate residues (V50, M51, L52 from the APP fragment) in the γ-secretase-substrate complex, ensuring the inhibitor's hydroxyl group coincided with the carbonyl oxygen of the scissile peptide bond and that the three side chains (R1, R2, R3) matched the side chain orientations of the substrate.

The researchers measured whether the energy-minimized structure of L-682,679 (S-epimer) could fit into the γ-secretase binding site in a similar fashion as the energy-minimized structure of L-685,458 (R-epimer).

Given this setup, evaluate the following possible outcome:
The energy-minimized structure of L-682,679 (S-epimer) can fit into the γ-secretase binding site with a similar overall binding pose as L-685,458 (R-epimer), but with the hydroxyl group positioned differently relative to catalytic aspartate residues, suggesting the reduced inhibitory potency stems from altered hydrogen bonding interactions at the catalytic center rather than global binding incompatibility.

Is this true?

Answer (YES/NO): NO